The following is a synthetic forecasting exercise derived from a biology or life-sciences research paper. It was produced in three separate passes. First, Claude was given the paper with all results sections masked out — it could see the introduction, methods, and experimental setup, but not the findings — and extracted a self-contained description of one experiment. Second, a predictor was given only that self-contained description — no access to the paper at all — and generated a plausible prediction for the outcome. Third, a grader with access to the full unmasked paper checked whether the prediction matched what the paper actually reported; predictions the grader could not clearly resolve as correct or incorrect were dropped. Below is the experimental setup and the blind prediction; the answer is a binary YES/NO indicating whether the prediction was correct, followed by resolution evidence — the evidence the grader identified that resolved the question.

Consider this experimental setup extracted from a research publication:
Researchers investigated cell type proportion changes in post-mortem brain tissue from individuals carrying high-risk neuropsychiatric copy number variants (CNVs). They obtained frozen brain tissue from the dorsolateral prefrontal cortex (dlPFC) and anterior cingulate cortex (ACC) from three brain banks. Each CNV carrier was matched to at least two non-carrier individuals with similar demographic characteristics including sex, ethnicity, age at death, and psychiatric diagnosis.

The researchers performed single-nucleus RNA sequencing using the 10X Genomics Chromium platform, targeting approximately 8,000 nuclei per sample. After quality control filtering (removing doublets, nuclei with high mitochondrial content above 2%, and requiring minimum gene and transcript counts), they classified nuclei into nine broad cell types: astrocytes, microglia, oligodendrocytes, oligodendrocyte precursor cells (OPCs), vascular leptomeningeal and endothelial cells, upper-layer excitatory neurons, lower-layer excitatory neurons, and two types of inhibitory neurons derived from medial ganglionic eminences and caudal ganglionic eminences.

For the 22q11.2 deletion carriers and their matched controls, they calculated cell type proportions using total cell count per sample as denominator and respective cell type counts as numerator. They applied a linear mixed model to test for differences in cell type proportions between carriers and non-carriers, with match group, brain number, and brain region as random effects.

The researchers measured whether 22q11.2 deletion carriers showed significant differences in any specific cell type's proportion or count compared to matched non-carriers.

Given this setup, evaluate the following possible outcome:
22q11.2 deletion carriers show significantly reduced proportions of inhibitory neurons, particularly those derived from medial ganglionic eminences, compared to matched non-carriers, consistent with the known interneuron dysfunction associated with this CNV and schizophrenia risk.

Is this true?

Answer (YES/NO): NO